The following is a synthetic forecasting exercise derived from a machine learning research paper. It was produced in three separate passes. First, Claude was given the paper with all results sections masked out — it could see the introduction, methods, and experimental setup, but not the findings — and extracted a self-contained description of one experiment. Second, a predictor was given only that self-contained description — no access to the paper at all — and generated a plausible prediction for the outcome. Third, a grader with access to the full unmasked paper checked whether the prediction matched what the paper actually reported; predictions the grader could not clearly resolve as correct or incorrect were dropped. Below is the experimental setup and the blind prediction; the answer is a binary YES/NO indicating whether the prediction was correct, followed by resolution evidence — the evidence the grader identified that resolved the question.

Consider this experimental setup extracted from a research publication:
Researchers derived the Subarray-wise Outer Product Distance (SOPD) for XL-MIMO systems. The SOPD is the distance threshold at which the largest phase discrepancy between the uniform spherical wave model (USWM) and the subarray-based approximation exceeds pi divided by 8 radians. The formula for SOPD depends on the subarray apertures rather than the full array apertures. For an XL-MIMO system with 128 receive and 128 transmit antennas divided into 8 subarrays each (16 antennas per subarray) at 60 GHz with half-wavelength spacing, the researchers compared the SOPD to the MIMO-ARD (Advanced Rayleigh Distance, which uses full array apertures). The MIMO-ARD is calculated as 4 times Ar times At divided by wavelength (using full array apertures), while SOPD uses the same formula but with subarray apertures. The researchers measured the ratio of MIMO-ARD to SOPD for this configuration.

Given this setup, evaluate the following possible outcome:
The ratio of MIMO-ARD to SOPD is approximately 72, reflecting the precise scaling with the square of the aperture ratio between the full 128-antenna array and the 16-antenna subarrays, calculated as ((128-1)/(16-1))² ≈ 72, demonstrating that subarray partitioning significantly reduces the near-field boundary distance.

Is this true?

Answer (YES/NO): NO